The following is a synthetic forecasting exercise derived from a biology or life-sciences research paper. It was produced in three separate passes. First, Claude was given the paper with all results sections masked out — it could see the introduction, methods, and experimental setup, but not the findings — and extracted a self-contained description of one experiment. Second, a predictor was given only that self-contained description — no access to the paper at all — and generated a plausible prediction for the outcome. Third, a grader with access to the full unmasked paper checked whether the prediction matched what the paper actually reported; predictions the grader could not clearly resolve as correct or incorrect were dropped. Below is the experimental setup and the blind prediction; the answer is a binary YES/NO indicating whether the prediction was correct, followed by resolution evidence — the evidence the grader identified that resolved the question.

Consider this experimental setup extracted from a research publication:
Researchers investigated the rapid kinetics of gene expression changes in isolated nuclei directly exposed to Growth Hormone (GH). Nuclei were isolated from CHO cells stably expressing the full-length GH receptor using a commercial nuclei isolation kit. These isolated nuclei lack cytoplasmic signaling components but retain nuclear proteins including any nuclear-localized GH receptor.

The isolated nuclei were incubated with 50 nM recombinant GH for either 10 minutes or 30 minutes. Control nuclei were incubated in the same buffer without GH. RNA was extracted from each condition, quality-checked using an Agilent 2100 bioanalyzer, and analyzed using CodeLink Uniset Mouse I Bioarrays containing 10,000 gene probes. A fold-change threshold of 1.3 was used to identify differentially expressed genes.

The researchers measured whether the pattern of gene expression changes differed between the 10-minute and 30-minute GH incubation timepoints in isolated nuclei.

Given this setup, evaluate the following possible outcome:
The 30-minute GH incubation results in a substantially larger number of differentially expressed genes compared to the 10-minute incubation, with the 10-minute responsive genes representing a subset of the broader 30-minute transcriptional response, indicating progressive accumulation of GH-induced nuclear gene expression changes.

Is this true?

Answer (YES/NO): NO